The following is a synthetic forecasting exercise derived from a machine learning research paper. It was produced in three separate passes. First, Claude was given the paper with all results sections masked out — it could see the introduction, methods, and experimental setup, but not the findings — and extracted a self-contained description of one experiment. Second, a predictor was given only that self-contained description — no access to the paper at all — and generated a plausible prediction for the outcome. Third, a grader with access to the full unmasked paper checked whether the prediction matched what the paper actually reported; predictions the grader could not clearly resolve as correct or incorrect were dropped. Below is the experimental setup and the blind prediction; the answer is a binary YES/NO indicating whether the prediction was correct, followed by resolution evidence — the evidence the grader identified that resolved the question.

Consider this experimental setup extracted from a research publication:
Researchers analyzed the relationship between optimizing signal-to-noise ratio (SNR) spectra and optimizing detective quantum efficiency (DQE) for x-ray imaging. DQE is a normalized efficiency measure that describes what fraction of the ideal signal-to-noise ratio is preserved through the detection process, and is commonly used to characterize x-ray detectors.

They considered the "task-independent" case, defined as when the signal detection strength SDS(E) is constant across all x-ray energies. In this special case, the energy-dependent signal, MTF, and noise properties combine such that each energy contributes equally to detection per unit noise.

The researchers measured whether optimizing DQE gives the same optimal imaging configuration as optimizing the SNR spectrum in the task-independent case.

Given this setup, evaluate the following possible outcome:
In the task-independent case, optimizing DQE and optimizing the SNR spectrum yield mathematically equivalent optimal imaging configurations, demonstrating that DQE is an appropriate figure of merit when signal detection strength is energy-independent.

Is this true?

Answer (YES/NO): YES